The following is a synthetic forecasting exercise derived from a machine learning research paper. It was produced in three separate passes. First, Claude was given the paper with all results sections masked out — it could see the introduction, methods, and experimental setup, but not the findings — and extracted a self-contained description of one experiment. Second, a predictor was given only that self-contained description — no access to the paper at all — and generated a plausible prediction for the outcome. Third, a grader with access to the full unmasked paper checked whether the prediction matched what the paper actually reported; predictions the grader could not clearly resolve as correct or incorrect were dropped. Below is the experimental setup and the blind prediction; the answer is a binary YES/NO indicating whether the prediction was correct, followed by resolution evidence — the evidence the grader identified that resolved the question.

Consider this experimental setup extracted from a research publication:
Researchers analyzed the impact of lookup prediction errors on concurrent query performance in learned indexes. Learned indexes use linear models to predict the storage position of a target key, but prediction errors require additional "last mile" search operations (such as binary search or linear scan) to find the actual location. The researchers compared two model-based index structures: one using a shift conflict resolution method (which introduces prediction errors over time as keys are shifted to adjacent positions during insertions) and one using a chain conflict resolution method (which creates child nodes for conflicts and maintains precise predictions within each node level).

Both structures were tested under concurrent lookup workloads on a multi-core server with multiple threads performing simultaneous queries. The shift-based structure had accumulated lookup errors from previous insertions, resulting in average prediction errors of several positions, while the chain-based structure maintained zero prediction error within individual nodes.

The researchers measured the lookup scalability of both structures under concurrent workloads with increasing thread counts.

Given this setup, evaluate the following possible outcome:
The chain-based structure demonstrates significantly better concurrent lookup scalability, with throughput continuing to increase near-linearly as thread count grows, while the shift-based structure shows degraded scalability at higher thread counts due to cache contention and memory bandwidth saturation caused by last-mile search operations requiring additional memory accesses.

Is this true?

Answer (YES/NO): YES